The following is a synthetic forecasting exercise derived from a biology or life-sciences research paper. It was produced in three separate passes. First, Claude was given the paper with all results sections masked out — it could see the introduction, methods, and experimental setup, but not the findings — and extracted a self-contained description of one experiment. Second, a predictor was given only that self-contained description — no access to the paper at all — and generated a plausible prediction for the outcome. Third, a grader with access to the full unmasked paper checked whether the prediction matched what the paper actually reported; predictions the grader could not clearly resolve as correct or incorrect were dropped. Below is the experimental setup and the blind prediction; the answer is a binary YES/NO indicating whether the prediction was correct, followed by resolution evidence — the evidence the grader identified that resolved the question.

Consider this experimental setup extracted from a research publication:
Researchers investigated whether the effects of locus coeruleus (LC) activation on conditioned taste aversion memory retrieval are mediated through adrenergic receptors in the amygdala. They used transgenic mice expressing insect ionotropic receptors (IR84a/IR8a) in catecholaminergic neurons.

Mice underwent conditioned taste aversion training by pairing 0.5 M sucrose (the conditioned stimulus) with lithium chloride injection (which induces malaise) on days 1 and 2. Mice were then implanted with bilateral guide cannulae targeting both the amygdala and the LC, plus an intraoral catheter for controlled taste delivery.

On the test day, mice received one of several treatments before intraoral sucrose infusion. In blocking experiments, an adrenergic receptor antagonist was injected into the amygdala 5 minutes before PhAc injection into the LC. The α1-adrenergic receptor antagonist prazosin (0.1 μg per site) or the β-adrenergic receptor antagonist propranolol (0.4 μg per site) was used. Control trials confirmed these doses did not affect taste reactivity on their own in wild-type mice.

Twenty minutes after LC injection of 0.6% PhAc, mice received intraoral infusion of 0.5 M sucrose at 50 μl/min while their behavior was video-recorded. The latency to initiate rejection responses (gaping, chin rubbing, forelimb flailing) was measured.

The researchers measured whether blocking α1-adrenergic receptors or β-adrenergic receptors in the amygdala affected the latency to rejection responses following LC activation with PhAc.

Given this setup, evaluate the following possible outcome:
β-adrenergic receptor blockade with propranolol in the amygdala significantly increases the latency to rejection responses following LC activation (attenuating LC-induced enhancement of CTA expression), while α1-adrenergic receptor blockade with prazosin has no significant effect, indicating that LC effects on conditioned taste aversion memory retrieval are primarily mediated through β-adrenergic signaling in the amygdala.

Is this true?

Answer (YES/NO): NO